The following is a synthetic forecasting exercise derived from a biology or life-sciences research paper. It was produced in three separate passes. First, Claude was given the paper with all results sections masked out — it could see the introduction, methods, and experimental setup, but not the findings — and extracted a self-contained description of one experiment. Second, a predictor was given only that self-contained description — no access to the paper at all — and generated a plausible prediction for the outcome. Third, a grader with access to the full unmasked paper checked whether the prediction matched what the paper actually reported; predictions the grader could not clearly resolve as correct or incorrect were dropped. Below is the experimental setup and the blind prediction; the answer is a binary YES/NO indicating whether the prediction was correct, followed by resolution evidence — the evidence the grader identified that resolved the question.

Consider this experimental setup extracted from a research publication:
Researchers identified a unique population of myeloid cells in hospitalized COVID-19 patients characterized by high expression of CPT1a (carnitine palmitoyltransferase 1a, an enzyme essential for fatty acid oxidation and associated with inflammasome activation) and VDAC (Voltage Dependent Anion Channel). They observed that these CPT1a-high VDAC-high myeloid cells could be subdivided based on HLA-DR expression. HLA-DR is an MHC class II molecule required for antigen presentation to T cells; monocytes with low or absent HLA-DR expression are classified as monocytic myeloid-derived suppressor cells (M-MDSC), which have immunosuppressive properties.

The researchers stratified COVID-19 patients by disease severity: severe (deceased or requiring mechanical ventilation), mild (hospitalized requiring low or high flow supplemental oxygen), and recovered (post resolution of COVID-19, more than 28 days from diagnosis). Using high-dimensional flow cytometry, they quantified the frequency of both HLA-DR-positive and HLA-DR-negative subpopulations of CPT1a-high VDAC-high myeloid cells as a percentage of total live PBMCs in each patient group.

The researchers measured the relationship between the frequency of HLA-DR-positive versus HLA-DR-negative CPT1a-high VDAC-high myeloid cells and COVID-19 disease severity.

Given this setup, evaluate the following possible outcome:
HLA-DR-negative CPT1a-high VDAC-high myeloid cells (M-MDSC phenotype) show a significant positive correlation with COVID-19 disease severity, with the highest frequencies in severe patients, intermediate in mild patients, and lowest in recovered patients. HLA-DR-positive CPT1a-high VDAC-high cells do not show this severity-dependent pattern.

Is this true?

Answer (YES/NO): YES